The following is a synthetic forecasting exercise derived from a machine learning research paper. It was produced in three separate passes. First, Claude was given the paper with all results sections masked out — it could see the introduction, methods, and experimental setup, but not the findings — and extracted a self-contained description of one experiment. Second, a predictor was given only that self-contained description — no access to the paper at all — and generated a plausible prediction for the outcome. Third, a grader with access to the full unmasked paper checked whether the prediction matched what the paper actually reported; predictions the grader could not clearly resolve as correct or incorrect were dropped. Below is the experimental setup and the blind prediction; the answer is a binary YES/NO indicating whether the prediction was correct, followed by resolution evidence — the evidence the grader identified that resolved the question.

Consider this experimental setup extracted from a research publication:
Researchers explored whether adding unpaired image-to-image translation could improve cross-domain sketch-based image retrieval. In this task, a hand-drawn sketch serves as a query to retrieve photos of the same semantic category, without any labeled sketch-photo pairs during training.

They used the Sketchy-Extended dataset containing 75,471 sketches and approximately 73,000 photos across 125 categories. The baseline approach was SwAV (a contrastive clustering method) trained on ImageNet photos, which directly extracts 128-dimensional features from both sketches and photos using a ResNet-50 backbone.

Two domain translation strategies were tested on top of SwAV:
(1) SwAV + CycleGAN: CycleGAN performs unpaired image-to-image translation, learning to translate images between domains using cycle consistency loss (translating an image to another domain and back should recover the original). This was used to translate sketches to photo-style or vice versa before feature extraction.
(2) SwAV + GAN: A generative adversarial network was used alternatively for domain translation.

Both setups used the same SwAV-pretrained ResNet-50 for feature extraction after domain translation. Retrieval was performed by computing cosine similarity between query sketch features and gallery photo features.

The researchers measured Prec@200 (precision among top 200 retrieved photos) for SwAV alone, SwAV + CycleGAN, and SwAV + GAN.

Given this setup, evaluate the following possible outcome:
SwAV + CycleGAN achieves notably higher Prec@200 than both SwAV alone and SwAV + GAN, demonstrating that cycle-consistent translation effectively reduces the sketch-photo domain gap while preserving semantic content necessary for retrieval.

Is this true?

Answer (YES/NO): NO